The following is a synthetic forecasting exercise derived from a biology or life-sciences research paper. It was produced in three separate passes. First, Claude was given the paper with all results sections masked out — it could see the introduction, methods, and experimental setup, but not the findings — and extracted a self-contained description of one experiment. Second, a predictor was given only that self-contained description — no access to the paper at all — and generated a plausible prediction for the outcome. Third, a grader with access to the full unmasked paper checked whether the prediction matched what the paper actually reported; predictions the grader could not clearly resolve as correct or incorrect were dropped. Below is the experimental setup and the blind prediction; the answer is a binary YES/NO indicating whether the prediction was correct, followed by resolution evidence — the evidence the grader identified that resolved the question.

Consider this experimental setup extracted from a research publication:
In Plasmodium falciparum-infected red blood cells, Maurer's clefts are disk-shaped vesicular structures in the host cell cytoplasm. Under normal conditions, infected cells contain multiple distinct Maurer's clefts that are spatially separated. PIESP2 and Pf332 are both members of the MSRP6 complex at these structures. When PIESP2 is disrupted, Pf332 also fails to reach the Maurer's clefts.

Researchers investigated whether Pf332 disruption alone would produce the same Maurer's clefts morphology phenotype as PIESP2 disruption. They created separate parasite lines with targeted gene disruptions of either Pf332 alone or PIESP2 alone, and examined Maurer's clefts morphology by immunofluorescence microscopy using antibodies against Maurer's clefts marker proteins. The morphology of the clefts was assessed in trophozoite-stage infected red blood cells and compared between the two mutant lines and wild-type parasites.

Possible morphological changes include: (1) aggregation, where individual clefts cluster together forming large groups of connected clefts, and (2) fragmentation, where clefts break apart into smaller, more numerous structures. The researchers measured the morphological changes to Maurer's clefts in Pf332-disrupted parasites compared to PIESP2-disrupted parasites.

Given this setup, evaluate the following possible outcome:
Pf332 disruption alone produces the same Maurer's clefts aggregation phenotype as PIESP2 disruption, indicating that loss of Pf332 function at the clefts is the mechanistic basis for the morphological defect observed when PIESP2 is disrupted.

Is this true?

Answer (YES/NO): NO